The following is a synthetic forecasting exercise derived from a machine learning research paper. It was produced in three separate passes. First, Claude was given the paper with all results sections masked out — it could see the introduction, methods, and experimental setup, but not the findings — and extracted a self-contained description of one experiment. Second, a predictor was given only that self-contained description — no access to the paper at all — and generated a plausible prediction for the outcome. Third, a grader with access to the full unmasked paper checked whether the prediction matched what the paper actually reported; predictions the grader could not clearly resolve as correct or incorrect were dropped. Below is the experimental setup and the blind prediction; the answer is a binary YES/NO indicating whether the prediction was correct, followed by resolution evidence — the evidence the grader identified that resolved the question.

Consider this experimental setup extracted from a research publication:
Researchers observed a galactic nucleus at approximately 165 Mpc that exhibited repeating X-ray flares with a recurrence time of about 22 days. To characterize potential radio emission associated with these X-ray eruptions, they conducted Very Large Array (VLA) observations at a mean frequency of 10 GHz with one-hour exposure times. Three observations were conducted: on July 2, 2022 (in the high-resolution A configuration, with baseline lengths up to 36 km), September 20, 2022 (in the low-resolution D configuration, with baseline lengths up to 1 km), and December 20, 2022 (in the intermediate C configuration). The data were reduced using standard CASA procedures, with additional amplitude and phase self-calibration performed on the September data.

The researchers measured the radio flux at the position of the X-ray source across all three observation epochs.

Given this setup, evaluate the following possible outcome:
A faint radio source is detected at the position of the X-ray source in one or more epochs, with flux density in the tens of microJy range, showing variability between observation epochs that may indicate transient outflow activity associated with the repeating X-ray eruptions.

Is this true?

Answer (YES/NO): YES